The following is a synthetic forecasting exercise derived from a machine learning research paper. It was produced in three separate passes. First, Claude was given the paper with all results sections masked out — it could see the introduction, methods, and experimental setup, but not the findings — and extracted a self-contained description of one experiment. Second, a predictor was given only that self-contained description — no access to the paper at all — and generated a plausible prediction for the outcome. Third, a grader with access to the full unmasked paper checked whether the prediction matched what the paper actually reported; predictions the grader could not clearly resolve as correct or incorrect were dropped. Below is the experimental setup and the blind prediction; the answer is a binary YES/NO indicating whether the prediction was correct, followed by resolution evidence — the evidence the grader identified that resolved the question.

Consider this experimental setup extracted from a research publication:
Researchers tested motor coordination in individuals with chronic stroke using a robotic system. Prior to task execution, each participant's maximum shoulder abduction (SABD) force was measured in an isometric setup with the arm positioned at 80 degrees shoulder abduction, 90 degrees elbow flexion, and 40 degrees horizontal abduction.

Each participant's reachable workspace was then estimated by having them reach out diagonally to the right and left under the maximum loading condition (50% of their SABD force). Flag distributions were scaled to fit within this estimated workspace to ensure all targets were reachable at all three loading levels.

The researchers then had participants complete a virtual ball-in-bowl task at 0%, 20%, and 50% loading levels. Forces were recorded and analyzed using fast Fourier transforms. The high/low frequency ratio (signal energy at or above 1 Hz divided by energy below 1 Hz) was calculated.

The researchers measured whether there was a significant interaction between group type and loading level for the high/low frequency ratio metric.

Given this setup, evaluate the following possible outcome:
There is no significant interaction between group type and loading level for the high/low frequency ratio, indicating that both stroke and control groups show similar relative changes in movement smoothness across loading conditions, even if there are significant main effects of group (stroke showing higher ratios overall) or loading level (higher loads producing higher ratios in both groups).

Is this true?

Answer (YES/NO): NO